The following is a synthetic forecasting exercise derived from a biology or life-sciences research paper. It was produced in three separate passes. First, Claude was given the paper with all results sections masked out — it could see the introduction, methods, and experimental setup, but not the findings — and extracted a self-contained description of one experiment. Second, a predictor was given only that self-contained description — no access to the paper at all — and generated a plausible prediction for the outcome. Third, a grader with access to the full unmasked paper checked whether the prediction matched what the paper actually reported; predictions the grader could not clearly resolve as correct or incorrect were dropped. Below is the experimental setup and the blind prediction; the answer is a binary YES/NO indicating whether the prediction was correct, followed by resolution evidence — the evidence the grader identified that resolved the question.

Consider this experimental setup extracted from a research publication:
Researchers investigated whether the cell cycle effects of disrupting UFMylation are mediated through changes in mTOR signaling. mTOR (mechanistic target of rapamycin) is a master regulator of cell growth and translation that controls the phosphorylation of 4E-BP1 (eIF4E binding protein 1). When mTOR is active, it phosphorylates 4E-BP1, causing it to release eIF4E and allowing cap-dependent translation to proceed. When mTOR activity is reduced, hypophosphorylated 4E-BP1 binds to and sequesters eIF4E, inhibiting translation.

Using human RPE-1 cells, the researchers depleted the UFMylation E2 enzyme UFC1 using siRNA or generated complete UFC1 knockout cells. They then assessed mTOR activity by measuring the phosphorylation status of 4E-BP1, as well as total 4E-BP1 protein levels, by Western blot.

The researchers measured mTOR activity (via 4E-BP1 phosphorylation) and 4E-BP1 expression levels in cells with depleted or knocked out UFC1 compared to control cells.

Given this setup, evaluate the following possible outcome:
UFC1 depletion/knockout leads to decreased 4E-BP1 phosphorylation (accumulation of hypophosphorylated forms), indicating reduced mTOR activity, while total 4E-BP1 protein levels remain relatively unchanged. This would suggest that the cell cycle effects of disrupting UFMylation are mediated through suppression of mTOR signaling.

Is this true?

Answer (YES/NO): NO